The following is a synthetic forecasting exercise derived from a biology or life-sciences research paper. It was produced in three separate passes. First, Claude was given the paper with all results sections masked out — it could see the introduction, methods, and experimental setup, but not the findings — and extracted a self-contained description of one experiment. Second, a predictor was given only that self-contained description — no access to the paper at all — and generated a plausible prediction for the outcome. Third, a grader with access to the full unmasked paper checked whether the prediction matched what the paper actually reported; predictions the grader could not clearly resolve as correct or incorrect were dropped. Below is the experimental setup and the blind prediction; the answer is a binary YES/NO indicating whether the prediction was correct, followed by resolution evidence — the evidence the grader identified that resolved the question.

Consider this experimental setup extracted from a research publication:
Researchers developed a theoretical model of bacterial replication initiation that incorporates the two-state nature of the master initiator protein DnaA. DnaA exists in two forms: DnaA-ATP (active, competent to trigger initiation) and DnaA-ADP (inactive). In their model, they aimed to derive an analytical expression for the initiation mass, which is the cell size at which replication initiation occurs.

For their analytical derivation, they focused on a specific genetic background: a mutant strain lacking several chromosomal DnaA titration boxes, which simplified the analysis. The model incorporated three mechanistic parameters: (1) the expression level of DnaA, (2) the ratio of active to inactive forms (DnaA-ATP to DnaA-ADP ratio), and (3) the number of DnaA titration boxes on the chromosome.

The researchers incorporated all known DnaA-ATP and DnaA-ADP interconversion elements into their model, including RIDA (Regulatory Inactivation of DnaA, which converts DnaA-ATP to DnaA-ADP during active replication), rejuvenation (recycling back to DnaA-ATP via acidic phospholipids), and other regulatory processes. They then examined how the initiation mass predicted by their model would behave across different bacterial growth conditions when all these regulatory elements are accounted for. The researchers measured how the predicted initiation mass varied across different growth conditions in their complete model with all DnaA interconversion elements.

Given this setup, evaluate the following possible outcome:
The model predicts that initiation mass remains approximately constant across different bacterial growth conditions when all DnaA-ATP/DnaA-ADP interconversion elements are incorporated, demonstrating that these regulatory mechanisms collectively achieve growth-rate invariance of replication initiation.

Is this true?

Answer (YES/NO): YES